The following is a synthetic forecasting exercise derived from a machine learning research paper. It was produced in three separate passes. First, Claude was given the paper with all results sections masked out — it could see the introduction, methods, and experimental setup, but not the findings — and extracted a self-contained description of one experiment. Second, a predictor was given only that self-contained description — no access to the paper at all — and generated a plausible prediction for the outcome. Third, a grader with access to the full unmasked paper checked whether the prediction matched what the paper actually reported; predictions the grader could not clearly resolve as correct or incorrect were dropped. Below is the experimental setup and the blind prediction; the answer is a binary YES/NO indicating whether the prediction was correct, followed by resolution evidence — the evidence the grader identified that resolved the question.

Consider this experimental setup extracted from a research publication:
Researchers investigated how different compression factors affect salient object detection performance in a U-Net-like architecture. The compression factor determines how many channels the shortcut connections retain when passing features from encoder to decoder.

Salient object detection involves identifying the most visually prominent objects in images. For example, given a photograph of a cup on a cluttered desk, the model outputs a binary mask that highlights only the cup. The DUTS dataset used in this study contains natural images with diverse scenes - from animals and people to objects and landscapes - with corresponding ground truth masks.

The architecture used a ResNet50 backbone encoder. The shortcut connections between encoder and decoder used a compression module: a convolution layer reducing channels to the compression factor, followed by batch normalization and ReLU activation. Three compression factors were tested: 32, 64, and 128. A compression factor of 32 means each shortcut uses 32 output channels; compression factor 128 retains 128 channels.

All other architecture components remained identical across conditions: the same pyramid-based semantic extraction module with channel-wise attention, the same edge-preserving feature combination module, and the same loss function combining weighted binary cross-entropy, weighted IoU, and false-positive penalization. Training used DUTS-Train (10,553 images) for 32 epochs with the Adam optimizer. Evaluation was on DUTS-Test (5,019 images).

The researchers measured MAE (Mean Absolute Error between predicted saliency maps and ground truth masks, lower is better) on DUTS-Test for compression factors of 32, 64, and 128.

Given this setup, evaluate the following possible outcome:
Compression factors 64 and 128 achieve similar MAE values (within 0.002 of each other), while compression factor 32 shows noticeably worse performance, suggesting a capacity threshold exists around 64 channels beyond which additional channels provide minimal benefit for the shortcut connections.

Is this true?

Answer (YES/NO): YES